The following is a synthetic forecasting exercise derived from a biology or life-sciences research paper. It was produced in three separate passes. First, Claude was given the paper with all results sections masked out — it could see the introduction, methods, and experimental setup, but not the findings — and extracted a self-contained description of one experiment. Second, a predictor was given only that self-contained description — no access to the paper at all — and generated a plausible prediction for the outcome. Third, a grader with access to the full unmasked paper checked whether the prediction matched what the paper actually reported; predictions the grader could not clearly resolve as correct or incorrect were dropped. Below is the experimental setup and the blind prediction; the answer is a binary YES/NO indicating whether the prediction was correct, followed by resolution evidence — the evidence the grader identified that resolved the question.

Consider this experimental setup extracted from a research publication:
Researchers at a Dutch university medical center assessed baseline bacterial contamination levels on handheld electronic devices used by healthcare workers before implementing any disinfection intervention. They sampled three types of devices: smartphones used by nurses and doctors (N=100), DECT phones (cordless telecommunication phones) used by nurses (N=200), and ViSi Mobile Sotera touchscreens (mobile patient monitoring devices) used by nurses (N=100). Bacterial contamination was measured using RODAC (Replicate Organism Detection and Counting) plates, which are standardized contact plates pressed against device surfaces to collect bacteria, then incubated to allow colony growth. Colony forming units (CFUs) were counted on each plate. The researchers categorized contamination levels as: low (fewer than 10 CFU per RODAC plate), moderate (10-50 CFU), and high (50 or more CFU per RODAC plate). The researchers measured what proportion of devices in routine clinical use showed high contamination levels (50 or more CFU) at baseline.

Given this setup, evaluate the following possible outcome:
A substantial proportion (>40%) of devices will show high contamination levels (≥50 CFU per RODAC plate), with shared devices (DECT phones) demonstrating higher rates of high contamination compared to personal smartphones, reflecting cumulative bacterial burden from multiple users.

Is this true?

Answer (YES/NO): NO